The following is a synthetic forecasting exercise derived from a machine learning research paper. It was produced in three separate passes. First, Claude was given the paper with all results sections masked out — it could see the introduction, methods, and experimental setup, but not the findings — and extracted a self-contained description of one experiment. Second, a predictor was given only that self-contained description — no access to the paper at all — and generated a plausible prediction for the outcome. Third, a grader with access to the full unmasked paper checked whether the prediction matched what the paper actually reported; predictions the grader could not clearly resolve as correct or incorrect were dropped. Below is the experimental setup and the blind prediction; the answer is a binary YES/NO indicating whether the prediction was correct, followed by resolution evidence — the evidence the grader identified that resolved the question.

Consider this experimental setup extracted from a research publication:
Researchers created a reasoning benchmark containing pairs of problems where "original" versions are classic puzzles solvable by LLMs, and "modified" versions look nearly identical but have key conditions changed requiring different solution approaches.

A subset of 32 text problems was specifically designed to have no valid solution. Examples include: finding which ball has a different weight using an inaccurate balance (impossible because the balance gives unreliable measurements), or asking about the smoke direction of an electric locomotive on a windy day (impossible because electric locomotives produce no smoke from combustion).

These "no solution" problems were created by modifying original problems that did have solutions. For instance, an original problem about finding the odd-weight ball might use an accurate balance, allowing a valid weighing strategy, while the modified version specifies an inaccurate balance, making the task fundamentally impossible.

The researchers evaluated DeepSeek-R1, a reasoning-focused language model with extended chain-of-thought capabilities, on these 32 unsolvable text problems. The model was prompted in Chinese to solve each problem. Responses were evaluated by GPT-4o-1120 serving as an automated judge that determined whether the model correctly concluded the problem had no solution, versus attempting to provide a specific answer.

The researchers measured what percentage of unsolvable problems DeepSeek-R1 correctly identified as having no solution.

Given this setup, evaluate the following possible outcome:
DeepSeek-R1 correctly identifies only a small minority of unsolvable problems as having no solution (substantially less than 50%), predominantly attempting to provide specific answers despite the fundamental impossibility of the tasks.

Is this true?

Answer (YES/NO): YES